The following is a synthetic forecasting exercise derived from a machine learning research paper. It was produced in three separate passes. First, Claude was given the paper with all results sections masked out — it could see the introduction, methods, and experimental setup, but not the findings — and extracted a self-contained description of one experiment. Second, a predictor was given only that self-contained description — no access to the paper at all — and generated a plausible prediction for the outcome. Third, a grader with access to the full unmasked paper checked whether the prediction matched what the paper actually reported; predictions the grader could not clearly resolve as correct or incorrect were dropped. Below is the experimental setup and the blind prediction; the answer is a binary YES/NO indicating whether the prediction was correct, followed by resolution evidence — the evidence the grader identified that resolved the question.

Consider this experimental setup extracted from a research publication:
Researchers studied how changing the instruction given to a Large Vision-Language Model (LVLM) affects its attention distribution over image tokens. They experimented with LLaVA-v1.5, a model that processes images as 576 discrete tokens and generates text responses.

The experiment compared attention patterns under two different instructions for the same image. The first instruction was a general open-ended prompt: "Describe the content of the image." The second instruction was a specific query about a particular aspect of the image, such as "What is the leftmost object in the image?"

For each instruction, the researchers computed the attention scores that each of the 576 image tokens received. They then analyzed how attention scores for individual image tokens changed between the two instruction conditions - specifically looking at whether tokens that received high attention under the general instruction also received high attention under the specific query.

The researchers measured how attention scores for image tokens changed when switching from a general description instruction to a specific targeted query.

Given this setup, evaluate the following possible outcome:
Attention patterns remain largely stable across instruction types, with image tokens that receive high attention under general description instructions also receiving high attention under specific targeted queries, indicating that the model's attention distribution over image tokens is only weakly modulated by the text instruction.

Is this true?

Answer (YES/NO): NO